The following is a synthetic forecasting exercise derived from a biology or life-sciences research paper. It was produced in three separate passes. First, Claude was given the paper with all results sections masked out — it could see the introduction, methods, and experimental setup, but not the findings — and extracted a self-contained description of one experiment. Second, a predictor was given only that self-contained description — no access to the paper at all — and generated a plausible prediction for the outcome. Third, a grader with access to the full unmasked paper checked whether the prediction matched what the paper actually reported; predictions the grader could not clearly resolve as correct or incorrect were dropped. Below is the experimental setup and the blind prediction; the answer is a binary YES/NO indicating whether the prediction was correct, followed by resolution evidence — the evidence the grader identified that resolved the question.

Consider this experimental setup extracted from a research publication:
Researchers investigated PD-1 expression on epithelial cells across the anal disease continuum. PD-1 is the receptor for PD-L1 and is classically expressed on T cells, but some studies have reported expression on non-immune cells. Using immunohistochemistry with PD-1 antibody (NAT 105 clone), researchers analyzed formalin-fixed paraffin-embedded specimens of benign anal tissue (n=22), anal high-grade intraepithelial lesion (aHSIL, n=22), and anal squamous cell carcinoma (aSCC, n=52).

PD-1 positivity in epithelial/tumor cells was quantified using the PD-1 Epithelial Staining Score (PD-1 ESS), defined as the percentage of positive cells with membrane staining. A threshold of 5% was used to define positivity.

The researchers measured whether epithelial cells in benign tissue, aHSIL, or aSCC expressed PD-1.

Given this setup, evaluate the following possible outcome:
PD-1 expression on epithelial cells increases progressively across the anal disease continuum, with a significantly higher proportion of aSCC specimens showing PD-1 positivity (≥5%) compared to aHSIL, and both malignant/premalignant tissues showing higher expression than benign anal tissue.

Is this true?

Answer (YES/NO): NO